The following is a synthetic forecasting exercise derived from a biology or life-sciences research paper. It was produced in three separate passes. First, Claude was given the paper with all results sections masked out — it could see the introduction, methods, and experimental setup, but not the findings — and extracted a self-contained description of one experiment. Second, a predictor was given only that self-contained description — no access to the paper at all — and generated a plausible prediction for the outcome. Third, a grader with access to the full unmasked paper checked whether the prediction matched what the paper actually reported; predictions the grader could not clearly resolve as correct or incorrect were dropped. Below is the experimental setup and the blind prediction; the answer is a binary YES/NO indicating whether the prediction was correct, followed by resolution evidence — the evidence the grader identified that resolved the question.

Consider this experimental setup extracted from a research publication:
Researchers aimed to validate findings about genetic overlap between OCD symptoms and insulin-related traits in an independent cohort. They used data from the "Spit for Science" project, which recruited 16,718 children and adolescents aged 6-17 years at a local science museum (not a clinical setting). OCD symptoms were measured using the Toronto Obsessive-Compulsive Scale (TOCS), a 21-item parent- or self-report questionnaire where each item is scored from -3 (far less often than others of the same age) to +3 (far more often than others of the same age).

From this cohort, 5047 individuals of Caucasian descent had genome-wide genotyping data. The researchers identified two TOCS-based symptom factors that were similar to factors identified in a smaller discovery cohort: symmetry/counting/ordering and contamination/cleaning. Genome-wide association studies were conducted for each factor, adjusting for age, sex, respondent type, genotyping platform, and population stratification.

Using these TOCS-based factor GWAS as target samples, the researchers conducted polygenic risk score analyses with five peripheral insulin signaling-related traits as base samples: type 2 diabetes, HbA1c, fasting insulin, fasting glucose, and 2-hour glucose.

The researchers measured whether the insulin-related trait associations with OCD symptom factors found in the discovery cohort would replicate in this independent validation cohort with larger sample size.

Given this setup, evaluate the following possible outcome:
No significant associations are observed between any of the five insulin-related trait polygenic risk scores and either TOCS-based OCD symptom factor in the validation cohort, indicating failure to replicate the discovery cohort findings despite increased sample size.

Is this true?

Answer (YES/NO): NO